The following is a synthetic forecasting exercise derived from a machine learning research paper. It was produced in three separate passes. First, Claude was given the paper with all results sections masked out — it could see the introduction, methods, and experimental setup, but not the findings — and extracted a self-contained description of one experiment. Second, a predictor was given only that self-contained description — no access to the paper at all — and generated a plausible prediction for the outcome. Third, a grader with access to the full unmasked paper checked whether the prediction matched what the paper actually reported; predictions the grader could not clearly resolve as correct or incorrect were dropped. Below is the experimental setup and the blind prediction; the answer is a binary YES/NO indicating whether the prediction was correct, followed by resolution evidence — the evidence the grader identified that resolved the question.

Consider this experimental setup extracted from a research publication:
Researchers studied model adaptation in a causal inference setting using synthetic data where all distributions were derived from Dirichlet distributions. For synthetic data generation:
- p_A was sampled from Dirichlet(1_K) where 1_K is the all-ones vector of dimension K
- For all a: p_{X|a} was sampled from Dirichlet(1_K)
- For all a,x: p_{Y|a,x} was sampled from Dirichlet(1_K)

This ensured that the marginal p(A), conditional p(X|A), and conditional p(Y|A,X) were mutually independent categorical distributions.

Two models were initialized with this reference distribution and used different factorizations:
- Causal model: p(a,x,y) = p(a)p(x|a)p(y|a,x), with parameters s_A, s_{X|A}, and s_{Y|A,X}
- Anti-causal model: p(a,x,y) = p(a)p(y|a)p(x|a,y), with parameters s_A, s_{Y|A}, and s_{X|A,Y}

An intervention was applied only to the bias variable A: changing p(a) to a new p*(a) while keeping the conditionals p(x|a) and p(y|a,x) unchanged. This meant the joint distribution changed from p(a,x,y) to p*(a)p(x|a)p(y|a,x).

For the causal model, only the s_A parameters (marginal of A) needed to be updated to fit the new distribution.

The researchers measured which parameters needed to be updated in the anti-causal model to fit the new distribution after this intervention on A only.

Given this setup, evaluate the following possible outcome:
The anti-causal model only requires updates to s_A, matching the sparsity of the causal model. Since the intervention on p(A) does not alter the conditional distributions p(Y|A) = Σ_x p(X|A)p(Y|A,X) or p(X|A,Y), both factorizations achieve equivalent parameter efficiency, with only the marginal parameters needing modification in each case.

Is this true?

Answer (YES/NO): YES